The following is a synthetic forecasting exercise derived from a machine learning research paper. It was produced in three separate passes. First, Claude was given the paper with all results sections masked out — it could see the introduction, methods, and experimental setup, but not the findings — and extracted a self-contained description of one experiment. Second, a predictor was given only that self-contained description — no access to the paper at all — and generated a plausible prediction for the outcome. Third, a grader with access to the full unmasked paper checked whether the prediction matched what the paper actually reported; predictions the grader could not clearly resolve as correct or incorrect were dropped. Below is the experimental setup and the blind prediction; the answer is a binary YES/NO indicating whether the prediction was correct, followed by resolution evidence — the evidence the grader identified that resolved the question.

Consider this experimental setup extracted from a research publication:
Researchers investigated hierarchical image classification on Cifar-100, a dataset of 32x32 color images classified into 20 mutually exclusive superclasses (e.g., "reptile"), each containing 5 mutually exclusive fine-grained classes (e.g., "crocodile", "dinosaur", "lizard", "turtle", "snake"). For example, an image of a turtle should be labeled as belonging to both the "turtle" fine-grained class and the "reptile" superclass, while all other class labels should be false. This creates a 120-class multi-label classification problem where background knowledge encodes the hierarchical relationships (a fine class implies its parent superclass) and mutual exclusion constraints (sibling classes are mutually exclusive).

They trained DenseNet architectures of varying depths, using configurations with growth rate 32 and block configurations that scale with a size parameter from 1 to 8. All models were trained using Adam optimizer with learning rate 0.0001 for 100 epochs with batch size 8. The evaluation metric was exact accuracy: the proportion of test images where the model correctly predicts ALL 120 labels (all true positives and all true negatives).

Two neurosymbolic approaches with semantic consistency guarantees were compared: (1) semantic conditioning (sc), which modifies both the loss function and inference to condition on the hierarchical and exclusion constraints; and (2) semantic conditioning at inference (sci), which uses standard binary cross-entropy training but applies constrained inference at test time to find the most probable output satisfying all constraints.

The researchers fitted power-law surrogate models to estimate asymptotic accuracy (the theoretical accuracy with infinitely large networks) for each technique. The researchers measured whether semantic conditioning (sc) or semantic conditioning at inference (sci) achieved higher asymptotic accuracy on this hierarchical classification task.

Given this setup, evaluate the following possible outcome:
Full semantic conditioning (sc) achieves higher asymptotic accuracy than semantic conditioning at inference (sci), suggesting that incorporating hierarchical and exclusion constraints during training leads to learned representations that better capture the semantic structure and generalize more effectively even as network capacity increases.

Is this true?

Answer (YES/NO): YES